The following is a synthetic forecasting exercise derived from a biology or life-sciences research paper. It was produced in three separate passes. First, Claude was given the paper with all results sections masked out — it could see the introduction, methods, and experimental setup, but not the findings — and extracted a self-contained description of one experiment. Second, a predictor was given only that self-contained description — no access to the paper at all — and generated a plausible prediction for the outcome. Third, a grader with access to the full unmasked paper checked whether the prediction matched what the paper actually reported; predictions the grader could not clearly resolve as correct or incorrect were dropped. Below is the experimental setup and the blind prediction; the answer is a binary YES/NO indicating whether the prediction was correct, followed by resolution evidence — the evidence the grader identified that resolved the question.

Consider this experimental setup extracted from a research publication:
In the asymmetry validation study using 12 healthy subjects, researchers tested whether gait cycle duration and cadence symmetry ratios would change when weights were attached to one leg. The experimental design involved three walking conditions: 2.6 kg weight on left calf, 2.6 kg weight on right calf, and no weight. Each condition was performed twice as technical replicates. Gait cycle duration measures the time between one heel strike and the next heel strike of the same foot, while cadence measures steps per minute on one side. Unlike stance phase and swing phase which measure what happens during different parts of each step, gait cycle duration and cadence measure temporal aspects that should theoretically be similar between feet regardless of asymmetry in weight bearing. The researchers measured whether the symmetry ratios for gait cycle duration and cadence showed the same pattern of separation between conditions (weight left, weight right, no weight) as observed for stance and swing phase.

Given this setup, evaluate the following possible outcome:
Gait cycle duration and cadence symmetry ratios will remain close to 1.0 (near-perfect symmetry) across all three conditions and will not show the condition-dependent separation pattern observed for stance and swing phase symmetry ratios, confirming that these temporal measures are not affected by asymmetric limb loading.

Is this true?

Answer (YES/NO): YES